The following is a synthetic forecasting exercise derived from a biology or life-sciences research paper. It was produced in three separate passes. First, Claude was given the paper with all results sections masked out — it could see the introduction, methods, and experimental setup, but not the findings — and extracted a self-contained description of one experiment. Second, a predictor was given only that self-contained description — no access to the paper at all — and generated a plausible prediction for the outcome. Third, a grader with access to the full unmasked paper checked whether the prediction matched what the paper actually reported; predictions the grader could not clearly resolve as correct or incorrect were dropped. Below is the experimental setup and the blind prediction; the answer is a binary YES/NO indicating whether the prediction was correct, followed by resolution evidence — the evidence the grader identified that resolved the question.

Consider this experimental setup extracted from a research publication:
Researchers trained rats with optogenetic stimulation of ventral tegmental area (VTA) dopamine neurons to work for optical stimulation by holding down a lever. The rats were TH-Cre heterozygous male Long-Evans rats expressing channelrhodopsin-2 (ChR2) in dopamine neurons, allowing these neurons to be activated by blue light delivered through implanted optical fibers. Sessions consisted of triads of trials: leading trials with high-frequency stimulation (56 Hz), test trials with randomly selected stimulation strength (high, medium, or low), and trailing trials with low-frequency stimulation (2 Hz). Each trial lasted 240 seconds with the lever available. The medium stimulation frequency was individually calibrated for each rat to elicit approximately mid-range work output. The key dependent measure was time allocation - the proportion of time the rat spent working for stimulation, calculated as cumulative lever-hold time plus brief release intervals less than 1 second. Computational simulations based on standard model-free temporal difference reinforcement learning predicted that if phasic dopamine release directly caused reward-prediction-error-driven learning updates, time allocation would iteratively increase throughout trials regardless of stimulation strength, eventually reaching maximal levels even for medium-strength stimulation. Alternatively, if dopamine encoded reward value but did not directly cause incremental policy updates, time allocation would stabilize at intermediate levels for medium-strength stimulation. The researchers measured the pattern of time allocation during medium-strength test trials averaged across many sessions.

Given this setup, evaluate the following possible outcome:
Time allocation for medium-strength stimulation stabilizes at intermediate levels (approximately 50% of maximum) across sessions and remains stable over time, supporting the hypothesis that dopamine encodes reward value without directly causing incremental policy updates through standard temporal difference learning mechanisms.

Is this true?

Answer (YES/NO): NO